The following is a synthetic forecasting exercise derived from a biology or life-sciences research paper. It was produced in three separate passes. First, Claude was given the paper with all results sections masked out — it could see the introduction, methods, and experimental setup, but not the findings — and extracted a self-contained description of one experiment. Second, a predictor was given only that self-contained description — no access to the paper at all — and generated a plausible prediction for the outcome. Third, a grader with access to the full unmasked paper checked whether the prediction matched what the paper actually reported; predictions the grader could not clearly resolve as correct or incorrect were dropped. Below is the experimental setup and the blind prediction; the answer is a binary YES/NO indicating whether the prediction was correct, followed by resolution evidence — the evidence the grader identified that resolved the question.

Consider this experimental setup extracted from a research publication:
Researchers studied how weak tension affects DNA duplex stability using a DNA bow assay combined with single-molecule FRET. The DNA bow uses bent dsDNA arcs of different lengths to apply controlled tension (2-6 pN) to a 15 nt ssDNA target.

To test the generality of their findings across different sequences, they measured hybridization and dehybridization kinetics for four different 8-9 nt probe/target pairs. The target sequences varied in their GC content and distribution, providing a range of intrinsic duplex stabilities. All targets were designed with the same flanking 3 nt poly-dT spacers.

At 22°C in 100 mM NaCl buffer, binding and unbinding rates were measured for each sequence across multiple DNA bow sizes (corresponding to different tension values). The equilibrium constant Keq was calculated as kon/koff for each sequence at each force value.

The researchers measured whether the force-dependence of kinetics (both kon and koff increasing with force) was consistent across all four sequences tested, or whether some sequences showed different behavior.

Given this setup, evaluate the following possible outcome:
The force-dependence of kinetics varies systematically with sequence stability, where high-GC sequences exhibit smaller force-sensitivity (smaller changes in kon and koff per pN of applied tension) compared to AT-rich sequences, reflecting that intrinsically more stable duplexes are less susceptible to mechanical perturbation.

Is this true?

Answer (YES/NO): NO